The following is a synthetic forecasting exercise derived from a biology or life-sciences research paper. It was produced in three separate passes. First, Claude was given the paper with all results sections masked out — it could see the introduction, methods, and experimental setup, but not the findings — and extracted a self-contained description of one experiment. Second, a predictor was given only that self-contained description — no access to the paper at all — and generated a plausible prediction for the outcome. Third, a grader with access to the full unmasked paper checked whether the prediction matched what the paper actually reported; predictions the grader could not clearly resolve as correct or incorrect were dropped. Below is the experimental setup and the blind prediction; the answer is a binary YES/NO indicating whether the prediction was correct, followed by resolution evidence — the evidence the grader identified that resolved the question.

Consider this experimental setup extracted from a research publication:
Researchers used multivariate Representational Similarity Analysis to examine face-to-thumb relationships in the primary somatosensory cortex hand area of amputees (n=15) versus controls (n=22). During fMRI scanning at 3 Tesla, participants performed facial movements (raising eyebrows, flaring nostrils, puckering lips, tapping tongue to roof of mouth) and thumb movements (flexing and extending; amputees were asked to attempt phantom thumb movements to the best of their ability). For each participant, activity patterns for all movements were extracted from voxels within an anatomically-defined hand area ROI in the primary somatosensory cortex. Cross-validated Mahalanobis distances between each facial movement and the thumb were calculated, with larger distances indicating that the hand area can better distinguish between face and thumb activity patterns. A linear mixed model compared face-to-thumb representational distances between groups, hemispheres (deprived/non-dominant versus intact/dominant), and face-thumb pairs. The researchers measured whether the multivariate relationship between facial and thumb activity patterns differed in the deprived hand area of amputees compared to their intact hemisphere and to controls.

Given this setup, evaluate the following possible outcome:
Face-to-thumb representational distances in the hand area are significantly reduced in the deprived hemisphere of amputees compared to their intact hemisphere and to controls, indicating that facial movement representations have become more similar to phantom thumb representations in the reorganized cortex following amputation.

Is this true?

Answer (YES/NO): NO